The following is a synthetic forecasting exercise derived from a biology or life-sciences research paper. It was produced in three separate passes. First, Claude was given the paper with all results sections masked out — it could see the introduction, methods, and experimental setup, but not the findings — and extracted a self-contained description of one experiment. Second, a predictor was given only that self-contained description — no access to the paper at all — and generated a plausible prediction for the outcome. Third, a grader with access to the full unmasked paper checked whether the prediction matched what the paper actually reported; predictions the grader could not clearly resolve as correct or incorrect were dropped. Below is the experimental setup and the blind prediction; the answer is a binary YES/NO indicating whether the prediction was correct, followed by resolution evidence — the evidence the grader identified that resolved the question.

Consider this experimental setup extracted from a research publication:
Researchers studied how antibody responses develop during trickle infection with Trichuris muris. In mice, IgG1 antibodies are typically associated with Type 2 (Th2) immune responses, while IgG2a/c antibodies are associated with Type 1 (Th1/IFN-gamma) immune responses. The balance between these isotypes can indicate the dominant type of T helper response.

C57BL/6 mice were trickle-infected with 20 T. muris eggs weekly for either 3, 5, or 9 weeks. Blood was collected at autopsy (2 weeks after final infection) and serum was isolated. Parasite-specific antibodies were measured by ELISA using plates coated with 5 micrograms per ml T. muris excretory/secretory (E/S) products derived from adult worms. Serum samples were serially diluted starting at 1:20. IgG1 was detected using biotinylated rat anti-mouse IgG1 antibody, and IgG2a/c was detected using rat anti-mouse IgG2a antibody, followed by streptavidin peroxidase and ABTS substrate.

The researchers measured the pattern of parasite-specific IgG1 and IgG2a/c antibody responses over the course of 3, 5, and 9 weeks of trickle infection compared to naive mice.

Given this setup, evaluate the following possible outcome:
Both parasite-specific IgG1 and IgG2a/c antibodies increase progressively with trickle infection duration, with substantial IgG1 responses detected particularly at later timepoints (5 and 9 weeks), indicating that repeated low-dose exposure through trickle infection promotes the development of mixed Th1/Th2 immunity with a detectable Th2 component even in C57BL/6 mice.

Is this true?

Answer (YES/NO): YES